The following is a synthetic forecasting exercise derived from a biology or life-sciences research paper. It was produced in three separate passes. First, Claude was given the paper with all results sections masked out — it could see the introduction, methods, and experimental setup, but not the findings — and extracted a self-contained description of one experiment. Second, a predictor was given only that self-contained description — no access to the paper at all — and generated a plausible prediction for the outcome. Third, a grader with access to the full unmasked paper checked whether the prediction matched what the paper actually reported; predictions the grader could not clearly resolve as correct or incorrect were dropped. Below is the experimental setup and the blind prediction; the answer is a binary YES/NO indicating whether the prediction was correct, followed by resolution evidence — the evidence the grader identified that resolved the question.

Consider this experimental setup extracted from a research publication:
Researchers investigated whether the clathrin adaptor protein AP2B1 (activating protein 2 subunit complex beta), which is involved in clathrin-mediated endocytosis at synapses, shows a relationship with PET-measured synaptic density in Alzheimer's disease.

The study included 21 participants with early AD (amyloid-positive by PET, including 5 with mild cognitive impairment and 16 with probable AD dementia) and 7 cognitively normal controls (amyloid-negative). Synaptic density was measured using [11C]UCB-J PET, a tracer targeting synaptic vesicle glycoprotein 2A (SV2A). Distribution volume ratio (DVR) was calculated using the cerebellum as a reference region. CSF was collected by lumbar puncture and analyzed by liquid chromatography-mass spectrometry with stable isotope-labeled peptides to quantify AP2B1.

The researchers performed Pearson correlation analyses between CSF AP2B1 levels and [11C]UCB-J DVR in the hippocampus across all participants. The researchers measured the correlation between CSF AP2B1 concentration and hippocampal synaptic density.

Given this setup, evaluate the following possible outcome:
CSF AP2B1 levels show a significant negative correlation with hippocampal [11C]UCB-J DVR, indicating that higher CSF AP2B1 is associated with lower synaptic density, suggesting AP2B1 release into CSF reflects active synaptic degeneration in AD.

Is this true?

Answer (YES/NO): NO